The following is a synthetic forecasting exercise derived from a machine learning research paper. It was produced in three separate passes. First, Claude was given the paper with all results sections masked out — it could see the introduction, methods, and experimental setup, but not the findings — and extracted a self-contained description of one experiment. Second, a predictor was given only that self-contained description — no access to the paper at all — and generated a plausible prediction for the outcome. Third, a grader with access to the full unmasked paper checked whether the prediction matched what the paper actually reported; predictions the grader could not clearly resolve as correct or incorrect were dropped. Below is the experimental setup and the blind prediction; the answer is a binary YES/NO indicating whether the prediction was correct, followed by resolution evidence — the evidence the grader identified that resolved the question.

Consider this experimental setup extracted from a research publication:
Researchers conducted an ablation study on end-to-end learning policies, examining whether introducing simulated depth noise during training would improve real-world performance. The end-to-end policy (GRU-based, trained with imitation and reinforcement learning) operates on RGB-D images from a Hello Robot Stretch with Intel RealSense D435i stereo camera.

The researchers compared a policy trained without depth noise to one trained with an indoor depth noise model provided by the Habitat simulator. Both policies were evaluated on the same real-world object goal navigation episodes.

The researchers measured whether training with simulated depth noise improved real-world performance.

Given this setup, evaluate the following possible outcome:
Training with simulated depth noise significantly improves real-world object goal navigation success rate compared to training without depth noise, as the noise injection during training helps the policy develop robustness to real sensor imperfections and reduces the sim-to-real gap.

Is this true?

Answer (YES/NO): NO